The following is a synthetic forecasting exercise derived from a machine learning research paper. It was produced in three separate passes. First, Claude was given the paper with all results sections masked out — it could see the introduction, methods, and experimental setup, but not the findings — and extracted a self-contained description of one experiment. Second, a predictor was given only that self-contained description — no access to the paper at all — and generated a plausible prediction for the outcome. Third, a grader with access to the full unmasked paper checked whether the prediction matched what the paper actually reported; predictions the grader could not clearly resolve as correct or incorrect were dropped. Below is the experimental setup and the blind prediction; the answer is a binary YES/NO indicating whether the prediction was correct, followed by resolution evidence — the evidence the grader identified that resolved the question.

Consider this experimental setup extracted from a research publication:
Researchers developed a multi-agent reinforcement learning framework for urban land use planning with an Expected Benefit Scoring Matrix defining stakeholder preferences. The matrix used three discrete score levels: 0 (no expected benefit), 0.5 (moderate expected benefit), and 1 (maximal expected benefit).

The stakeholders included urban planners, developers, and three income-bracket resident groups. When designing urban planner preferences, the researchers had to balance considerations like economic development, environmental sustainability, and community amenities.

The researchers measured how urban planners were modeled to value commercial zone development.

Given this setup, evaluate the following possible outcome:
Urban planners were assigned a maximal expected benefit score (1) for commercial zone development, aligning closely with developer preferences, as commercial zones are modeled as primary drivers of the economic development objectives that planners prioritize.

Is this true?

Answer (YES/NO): NO